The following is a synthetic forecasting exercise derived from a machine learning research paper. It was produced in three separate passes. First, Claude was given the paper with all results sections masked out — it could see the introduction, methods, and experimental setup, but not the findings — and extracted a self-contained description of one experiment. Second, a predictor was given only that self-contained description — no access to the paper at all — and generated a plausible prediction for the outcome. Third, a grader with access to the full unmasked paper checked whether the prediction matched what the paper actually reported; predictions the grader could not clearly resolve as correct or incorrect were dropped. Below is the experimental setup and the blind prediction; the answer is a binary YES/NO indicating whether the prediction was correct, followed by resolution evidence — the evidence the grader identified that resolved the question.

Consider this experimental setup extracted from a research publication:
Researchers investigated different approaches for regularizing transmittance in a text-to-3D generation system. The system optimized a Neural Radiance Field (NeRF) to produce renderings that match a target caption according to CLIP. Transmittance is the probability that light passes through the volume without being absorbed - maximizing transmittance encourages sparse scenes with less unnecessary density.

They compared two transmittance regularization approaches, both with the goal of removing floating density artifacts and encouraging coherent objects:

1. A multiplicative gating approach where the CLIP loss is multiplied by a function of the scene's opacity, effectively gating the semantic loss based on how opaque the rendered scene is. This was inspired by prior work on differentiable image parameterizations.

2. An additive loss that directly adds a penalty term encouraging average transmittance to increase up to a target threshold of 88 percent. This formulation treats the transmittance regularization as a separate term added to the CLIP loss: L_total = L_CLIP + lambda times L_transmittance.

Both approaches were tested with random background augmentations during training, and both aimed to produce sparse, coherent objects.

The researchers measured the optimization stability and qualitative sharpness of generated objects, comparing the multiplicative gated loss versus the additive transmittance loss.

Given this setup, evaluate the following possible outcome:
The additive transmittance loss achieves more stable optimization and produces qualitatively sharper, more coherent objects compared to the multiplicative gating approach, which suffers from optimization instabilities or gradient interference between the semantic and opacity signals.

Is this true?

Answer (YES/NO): NO